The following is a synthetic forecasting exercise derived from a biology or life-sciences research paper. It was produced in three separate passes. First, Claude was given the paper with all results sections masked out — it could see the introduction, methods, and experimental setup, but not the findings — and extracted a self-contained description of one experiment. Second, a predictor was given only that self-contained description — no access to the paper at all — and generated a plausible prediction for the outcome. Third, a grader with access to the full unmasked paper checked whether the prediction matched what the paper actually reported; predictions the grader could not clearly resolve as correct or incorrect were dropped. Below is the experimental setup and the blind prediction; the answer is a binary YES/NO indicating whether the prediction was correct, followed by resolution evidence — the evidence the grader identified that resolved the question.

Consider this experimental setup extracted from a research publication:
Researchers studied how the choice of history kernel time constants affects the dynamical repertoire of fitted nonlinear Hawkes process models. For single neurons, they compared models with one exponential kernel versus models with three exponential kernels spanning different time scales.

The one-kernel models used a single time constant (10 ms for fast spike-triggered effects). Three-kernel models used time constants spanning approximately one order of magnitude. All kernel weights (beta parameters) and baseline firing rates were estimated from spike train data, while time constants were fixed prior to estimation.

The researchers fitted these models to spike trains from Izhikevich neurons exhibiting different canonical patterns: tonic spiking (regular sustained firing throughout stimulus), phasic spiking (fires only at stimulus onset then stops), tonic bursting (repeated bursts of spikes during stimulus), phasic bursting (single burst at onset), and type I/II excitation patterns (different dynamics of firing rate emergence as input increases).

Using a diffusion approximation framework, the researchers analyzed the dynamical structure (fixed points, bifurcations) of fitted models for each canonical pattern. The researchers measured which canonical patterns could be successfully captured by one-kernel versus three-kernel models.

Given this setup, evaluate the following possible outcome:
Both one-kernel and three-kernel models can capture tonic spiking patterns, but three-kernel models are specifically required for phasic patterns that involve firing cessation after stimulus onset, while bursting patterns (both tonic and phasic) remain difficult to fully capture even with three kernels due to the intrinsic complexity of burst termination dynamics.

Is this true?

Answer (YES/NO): NO